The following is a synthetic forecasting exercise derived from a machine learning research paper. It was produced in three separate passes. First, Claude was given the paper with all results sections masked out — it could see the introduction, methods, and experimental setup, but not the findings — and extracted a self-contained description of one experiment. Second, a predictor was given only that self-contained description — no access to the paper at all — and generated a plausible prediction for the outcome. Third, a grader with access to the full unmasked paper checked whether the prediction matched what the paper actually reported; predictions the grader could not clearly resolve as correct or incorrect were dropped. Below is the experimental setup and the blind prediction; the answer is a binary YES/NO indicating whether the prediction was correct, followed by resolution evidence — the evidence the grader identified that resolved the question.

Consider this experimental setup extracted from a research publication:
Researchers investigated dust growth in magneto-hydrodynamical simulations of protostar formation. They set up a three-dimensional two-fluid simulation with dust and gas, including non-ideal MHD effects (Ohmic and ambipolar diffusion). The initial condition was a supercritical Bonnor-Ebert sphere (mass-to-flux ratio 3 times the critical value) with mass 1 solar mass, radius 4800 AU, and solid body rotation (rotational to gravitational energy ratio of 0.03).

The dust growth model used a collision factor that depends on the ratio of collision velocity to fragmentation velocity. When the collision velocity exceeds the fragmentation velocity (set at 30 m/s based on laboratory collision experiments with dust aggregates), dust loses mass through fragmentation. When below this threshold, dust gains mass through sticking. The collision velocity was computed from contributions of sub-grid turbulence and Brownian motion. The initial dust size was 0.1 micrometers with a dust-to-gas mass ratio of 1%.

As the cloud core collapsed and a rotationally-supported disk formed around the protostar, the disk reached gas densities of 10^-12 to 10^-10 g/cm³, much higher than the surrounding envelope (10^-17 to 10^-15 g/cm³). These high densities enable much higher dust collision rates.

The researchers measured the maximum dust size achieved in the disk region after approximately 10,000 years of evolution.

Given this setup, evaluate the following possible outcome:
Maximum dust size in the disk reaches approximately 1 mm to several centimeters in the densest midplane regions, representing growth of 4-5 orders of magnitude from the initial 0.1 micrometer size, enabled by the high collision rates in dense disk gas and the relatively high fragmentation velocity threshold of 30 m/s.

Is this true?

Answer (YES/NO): YES